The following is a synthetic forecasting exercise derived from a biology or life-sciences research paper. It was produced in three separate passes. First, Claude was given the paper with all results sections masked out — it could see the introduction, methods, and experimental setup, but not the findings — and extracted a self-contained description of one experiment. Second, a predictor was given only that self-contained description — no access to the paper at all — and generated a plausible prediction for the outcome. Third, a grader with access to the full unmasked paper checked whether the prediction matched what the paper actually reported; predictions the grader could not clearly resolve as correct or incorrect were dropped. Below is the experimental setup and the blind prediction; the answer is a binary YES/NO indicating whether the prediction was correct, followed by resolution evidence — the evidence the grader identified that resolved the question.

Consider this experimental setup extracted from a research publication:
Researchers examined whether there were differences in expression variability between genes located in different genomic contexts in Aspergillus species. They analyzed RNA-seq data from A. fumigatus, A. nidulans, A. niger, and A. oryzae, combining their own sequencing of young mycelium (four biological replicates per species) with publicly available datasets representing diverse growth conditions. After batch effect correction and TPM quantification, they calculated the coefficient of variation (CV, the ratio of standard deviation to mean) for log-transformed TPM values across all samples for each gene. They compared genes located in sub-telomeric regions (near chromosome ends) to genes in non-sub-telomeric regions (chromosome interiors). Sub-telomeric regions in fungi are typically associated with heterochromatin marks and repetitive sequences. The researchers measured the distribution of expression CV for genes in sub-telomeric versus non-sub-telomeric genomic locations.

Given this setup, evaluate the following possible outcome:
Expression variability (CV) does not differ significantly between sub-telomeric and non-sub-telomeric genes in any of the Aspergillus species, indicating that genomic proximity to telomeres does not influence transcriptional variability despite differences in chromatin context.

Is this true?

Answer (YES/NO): NO